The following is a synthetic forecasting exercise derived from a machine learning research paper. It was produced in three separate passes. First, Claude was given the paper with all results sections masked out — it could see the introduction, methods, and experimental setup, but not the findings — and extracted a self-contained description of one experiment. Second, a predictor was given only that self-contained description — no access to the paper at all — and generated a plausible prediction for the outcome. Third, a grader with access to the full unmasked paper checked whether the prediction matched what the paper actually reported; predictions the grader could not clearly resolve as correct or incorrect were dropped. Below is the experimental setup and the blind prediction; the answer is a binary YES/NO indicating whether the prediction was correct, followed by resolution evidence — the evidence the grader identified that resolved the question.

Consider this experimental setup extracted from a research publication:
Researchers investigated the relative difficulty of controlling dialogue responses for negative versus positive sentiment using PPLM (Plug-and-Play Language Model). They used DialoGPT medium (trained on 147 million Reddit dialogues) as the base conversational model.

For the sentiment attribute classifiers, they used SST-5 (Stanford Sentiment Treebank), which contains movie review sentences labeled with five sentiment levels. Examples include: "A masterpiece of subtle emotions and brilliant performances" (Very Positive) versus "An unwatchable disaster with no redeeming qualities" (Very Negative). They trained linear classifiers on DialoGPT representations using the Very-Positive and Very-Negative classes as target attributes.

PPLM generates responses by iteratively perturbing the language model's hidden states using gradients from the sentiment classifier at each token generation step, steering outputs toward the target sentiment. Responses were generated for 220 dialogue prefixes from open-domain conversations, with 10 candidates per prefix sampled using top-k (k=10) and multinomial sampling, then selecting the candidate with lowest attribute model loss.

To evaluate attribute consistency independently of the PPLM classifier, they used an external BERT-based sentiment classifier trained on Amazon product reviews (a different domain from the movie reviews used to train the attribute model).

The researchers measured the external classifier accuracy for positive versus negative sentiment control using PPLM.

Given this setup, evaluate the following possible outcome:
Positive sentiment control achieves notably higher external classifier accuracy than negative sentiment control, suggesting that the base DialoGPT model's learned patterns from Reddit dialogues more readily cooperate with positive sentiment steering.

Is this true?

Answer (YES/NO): YES